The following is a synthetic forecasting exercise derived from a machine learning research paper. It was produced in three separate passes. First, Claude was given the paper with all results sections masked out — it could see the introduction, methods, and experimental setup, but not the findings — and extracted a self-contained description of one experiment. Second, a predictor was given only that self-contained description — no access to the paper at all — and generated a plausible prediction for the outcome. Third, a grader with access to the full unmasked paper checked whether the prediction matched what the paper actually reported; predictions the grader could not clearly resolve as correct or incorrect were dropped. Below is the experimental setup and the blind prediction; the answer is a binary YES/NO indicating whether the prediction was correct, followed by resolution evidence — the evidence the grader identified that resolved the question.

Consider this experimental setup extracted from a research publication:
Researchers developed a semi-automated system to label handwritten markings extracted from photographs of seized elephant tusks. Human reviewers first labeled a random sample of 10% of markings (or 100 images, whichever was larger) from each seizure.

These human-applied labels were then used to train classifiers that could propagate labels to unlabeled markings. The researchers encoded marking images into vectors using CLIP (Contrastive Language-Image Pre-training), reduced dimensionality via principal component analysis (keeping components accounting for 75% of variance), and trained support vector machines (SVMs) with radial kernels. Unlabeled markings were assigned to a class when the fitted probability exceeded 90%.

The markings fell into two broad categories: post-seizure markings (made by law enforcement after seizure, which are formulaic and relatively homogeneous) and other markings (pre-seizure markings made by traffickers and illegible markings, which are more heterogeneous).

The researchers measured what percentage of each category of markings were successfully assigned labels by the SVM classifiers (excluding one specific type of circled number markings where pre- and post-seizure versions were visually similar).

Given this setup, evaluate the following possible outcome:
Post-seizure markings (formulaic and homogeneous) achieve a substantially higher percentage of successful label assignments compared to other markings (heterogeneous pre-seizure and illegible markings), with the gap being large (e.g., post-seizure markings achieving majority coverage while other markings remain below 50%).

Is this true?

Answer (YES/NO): YES